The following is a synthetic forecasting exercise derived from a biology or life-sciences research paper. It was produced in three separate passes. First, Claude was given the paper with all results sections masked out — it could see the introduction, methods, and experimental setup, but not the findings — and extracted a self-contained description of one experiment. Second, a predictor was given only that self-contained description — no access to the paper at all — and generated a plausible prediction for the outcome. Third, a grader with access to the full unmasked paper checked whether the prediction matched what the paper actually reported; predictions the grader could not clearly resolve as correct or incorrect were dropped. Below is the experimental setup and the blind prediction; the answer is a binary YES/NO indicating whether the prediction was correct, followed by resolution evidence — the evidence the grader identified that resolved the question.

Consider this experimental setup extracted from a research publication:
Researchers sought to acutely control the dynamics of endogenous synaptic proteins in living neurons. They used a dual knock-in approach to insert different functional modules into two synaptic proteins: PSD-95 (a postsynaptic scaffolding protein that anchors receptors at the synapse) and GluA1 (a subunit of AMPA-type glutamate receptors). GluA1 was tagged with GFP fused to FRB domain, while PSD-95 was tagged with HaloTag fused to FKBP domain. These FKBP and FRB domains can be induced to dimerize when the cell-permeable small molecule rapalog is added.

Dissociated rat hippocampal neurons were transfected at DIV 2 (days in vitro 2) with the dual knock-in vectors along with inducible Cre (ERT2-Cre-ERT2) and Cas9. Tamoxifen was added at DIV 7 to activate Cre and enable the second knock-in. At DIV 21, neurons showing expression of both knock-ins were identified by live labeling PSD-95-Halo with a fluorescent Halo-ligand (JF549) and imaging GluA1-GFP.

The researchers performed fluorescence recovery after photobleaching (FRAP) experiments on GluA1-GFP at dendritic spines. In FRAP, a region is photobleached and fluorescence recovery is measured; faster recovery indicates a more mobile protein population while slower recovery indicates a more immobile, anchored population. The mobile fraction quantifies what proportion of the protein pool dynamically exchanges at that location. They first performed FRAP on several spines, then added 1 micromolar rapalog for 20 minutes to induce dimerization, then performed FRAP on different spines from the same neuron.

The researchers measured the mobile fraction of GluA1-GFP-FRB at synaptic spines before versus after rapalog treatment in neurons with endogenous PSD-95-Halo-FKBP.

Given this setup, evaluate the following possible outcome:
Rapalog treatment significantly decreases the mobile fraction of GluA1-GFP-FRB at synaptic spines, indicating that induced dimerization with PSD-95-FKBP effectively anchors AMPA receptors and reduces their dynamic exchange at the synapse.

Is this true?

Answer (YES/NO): YES